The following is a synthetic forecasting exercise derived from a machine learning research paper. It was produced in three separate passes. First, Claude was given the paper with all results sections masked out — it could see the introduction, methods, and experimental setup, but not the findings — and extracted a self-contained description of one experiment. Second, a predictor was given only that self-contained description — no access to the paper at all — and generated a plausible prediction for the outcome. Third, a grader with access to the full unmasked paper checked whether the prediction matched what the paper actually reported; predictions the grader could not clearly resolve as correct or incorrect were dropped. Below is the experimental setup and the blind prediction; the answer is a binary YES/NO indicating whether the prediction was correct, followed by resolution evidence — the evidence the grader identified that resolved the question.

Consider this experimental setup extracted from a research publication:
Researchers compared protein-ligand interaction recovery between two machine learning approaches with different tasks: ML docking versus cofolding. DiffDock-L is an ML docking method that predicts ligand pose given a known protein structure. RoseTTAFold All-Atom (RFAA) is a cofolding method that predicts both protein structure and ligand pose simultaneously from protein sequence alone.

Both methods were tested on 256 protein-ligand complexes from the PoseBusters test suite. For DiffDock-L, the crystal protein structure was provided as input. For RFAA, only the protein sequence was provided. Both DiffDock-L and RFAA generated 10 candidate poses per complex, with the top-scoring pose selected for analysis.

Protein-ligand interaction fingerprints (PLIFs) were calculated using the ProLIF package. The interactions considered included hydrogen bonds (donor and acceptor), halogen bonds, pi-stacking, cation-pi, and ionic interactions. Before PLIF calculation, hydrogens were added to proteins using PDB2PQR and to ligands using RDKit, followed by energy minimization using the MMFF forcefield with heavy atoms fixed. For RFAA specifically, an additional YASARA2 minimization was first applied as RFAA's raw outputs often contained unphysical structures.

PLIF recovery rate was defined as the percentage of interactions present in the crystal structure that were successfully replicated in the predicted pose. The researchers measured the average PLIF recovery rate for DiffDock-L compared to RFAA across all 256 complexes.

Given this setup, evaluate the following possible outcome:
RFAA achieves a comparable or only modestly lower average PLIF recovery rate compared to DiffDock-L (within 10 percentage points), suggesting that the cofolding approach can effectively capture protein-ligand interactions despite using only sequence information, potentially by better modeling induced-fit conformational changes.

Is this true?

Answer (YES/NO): NO